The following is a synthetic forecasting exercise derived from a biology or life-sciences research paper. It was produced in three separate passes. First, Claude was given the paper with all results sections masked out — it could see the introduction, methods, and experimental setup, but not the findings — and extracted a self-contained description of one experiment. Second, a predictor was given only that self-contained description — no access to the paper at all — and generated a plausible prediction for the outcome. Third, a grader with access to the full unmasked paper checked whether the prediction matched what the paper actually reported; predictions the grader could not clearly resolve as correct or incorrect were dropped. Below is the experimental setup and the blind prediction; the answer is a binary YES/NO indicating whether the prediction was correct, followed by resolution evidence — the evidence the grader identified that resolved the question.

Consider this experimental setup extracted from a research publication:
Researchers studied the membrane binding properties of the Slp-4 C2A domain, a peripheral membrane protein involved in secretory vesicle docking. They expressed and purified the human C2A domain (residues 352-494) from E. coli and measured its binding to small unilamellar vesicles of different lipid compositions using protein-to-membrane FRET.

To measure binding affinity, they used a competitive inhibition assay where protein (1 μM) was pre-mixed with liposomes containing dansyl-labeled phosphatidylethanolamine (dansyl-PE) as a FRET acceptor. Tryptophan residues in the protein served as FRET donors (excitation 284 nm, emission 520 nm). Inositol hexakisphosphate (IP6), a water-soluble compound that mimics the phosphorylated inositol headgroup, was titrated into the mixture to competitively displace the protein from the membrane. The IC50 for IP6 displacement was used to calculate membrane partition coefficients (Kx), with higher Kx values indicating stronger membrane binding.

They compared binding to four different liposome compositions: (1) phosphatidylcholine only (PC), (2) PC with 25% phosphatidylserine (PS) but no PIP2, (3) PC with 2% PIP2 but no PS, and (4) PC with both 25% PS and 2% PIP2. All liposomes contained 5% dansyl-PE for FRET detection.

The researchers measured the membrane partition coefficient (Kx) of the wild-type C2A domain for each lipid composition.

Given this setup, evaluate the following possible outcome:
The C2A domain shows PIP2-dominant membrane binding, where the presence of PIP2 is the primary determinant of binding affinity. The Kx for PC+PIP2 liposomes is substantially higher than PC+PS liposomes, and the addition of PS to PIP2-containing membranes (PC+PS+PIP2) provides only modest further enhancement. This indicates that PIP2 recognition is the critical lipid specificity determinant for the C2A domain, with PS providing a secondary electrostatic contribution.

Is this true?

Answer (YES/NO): NO